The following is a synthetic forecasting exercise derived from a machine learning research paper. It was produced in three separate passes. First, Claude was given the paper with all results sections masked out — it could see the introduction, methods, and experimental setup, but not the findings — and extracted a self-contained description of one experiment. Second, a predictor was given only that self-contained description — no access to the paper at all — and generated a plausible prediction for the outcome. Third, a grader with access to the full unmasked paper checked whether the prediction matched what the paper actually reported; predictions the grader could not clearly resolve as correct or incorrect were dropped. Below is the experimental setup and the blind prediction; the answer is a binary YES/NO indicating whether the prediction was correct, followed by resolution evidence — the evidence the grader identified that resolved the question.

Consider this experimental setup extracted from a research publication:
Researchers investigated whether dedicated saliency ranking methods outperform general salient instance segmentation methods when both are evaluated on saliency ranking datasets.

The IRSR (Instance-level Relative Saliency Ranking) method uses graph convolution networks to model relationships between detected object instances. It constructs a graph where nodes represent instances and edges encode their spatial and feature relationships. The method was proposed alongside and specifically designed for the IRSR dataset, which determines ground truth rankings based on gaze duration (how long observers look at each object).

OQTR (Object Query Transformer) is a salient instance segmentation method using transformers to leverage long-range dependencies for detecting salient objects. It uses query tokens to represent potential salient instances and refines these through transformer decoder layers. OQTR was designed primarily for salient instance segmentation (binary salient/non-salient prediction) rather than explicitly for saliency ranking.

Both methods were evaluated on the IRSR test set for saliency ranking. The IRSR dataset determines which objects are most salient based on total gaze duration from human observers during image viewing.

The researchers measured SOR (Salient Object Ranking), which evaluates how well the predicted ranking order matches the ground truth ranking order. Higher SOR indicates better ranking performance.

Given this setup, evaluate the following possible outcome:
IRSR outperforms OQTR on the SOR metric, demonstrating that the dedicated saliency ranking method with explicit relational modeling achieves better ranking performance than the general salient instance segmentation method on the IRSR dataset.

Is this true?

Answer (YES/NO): NO